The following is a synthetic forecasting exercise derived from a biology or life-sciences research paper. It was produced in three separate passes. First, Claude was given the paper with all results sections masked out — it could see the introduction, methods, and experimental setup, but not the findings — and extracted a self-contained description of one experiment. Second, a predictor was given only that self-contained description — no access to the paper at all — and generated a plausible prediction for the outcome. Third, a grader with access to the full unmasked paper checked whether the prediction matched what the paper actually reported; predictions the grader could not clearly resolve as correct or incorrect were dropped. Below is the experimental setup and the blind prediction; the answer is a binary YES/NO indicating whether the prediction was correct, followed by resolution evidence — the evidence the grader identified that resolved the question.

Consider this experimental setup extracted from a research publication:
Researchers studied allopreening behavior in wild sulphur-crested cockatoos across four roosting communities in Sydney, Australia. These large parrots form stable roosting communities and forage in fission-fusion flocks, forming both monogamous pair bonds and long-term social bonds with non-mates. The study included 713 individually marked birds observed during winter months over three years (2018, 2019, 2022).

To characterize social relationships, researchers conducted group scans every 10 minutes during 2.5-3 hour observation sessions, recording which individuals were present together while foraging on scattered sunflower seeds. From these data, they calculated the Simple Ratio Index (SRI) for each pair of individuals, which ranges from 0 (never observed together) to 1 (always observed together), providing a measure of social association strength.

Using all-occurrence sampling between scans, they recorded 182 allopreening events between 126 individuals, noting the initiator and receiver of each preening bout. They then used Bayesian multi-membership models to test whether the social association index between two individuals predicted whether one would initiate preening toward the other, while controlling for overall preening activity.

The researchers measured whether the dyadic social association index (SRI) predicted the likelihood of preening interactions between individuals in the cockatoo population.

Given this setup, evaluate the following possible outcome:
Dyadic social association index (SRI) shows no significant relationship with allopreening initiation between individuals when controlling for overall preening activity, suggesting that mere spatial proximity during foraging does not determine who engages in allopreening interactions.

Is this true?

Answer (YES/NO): YES